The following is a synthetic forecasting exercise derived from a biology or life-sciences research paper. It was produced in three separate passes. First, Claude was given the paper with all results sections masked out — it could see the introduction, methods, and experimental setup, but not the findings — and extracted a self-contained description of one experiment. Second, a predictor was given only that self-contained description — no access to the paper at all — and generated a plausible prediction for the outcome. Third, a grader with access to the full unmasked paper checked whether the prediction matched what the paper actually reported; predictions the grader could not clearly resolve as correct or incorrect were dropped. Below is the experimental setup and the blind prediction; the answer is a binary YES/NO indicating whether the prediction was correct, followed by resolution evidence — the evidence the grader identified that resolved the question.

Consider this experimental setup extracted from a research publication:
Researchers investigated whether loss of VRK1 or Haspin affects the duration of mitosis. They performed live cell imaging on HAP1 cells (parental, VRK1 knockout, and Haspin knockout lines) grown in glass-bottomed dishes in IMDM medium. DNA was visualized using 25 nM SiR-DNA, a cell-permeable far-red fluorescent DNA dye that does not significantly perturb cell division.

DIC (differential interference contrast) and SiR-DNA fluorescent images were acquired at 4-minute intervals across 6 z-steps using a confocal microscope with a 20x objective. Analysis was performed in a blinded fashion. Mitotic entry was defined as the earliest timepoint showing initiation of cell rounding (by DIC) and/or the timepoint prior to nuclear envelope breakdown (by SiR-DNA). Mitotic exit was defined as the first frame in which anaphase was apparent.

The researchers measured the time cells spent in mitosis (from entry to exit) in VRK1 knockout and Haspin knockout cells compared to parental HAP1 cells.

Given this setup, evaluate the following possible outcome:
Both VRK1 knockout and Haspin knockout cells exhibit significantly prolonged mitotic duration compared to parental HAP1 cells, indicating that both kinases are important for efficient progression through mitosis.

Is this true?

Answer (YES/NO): NO